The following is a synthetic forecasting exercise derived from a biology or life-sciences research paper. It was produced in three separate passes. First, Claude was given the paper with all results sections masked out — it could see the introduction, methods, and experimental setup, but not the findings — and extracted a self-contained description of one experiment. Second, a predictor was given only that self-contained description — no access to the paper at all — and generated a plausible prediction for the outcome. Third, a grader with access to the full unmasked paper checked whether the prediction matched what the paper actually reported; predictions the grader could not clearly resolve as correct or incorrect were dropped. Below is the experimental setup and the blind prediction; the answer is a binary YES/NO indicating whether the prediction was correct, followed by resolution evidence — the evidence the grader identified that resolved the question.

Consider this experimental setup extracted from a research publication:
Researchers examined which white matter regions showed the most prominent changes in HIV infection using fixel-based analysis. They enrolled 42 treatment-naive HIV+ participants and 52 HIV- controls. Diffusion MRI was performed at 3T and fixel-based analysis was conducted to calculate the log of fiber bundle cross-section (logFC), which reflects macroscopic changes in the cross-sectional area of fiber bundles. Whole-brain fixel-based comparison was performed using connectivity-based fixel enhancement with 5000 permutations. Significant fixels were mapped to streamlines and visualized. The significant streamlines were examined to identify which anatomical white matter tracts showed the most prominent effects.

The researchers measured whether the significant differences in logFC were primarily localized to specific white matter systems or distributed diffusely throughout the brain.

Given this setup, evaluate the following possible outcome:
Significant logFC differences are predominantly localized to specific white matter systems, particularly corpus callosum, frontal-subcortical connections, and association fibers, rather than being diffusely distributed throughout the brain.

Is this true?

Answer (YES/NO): NO